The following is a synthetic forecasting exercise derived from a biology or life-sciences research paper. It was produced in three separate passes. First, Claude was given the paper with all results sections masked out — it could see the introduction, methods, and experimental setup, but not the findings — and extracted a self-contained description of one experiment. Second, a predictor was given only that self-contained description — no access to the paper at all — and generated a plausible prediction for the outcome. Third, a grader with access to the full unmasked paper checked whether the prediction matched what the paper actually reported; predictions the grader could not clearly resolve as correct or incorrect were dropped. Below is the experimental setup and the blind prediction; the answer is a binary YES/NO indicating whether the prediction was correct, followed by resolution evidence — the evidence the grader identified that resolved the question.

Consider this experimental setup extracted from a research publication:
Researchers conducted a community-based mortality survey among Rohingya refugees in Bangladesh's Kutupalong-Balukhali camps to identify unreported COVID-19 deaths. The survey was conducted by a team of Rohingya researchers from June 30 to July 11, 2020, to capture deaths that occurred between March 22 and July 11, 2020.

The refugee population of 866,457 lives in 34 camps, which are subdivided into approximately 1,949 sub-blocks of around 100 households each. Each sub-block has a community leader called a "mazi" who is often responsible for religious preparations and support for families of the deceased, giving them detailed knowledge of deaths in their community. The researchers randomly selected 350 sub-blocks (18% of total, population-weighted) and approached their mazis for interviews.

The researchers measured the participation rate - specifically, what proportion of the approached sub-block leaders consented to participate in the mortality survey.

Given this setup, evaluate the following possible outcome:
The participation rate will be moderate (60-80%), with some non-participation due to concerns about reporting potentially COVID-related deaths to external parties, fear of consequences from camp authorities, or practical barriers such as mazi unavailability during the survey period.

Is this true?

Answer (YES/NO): NO